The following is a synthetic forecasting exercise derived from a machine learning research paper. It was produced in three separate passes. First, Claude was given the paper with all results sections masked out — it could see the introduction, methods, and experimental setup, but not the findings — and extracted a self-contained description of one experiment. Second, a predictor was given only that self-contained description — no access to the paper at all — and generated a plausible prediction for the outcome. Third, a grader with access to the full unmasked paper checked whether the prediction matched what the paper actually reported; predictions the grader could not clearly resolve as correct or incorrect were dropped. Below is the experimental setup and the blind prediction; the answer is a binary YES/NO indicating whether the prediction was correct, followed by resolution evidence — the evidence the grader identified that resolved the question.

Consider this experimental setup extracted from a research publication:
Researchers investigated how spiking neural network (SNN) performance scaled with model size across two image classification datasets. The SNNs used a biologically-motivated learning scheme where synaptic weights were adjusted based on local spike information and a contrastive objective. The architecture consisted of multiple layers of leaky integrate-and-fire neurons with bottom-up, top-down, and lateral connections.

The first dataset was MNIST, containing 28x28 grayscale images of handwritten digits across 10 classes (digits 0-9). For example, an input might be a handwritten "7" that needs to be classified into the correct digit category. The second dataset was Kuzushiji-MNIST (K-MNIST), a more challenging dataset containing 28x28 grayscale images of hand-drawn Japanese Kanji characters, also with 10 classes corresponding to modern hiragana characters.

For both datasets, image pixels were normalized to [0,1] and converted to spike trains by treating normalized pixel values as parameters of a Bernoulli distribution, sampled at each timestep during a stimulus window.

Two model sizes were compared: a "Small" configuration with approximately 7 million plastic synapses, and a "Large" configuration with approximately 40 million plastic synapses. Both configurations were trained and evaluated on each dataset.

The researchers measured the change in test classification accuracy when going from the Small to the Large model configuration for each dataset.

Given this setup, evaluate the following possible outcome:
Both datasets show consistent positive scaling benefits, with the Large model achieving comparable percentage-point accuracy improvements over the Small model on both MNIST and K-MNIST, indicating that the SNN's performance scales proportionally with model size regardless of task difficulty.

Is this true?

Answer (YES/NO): NO